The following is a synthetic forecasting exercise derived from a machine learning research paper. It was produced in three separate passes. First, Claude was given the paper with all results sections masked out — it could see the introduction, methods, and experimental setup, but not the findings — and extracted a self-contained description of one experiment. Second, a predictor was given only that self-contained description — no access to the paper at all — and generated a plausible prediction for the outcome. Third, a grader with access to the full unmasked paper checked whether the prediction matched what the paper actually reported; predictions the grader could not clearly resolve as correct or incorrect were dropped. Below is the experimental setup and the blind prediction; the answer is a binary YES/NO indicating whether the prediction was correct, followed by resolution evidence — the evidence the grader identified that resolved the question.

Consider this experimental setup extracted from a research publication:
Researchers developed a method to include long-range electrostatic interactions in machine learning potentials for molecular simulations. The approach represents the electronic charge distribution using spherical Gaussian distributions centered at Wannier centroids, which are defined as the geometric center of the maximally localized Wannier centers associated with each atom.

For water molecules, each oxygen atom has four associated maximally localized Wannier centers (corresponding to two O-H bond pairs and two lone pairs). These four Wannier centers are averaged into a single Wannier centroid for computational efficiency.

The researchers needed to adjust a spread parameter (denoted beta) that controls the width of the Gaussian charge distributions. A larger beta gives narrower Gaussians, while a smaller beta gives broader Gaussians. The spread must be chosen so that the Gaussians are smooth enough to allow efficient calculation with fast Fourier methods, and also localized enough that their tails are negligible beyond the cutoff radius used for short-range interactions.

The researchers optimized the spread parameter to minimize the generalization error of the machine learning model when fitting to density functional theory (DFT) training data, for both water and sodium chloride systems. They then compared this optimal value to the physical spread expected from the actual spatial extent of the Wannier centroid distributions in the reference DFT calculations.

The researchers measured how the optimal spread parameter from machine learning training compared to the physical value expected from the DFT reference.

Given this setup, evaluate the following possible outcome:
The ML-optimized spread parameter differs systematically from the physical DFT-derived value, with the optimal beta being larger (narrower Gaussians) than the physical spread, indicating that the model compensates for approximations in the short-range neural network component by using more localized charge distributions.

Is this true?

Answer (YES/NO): NO